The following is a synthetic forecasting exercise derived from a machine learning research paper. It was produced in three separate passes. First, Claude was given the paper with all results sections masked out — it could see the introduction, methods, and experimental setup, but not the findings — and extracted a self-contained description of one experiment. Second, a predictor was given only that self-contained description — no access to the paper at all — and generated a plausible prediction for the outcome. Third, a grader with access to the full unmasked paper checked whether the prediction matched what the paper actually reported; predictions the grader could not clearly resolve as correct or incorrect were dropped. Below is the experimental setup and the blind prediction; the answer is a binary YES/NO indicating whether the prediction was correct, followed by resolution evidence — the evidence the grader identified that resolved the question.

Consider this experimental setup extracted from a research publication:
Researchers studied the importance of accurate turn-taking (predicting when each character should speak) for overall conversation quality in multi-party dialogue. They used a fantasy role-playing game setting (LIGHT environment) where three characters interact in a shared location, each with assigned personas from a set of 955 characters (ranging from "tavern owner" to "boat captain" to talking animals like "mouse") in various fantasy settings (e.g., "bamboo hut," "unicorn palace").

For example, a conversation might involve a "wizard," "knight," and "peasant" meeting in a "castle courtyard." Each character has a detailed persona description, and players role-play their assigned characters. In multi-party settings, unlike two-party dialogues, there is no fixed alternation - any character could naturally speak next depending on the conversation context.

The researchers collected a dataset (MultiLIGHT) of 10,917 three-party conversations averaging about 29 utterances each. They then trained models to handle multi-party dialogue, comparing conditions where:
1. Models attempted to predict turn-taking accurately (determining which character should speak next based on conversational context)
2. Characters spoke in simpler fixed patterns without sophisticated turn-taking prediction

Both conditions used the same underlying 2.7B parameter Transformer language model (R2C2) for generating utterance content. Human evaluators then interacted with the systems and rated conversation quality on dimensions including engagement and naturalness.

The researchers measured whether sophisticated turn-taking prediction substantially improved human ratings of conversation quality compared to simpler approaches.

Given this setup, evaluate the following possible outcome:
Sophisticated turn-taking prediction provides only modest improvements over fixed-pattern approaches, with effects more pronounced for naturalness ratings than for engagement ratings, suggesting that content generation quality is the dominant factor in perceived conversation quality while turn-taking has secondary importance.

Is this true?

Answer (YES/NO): NO